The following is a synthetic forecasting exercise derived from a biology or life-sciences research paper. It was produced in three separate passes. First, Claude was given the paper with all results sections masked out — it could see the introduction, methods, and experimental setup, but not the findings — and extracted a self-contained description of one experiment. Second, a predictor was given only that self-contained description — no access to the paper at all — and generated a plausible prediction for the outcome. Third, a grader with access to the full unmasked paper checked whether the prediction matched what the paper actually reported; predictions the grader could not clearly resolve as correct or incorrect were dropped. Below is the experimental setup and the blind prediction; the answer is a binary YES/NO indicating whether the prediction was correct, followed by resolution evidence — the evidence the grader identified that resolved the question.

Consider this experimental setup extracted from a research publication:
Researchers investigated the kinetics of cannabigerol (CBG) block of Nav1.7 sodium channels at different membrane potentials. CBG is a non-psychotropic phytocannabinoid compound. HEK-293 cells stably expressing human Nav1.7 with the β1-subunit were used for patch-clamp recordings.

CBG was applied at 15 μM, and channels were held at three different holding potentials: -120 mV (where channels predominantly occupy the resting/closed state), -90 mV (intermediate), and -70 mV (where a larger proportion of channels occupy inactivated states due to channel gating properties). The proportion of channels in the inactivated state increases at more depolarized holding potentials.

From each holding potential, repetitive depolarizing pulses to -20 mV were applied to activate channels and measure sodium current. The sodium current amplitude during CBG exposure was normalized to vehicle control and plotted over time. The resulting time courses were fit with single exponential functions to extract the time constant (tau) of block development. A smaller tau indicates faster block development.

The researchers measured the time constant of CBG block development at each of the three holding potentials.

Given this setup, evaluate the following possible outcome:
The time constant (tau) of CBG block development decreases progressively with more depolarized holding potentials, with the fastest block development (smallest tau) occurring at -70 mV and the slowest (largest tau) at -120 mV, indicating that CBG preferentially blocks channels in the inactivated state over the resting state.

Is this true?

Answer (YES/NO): YES